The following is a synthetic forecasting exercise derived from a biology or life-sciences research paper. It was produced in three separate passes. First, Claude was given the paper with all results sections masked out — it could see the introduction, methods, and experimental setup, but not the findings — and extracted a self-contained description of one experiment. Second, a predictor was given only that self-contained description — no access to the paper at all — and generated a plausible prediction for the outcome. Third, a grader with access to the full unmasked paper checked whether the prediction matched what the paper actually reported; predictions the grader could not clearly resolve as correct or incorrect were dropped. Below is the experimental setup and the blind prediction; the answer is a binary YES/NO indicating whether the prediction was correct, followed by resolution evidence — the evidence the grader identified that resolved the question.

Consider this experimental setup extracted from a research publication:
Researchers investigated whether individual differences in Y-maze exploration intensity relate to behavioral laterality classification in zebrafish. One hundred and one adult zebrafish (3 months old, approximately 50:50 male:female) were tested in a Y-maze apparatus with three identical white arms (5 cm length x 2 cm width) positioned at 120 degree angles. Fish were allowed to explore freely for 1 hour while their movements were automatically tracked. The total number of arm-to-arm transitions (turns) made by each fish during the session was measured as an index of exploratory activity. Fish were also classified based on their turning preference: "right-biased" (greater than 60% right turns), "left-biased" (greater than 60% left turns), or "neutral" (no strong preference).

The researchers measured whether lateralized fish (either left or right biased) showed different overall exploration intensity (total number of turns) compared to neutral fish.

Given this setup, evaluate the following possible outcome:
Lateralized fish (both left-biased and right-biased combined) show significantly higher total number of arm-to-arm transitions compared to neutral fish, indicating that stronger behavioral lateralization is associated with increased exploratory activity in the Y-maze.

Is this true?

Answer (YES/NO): NO